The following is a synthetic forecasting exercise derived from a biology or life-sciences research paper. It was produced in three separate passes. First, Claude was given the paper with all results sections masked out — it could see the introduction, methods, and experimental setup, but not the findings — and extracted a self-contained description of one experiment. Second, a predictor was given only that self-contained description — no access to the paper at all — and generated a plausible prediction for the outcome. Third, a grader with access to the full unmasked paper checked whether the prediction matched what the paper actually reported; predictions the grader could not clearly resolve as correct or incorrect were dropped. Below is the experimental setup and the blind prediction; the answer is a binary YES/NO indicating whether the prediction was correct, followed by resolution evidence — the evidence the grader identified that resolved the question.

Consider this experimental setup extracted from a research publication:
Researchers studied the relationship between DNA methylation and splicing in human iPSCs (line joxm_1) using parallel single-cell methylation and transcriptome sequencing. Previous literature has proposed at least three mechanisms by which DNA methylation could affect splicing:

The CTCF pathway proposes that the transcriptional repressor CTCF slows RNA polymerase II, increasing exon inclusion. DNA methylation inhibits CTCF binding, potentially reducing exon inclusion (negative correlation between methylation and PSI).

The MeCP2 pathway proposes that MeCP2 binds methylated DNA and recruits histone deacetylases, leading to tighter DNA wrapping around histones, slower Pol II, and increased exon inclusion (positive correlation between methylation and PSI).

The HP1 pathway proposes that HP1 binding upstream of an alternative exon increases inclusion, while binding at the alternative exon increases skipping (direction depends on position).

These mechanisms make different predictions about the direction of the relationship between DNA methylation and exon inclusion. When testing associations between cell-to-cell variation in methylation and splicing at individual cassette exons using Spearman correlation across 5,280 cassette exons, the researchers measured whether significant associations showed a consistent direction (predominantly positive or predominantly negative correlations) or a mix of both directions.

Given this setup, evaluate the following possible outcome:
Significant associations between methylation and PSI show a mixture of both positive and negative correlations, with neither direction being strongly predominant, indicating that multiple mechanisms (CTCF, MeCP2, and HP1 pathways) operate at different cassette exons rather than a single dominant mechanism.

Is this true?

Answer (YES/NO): YES